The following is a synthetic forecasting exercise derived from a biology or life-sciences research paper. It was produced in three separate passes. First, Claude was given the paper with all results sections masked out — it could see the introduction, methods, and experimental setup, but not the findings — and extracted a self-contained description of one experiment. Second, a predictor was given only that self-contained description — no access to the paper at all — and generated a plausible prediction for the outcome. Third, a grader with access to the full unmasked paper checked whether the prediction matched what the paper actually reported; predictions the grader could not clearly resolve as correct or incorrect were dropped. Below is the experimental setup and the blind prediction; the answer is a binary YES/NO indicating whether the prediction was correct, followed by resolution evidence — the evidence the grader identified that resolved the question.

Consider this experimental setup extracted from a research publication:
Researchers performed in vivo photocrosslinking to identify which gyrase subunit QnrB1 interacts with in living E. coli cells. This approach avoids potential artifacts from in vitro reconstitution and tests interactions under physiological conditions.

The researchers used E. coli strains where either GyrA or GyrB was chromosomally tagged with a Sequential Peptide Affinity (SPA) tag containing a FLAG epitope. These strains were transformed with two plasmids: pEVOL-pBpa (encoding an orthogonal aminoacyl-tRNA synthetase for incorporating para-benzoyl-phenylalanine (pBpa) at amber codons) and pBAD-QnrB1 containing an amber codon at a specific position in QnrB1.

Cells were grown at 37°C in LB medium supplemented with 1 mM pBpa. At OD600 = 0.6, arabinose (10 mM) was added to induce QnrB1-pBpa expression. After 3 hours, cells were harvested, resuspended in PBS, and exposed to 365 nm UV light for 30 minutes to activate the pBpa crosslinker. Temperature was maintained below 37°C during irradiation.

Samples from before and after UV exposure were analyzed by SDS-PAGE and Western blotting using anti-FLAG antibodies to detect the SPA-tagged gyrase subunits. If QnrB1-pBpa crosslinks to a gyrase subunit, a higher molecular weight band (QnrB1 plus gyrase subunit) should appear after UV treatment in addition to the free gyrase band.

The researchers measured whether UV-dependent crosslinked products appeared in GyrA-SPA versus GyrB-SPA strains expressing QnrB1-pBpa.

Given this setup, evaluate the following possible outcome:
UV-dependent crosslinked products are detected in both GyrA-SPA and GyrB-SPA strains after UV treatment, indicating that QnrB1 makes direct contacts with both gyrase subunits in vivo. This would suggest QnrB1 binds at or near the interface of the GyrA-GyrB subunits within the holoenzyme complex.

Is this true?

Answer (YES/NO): NO